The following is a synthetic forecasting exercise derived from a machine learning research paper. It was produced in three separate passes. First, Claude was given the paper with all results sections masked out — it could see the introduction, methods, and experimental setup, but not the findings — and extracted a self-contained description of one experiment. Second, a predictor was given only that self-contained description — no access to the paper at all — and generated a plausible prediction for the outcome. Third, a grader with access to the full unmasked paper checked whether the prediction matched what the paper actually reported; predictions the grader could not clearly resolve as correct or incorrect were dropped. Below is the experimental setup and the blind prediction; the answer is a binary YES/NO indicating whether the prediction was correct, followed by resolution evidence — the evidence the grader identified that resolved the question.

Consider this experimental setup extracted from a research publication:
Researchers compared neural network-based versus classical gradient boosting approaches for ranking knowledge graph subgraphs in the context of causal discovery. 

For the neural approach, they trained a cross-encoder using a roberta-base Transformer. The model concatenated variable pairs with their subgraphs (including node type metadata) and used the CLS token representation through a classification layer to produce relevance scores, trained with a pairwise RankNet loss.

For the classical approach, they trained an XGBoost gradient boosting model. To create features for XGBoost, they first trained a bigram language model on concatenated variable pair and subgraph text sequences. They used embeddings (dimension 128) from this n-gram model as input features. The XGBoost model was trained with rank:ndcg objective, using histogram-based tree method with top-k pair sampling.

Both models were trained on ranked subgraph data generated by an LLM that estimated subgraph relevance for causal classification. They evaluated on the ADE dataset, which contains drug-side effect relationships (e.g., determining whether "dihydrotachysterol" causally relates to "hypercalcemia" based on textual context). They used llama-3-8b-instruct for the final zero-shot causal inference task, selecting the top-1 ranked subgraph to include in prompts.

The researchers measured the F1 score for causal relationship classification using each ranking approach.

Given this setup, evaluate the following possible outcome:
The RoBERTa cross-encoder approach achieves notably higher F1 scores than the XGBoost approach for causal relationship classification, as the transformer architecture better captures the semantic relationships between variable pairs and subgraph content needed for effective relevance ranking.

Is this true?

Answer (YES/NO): NO